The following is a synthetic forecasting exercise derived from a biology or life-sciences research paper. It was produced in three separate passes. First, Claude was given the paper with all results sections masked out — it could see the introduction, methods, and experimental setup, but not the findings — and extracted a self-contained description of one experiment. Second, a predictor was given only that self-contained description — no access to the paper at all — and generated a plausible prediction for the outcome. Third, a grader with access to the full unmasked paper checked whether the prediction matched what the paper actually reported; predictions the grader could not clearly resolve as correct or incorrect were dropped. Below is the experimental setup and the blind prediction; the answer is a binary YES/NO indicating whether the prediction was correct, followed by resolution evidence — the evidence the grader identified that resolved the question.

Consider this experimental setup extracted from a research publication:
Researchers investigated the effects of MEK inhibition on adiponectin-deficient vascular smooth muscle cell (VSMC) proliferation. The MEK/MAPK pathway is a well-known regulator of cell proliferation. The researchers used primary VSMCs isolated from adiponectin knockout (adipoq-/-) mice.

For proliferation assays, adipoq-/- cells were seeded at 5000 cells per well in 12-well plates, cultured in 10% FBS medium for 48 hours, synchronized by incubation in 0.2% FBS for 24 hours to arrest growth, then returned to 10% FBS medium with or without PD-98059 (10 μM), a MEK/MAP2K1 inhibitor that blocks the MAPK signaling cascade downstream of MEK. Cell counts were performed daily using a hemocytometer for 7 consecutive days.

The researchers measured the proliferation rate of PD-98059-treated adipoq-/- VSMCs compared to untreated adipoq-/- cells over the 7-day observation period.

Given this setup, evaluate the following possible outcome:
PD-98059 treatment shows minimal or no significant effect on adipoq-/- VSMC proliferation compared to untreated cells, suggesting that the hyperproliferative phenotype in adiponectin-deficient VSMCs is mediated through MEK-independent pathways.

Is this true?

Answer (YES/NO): YES